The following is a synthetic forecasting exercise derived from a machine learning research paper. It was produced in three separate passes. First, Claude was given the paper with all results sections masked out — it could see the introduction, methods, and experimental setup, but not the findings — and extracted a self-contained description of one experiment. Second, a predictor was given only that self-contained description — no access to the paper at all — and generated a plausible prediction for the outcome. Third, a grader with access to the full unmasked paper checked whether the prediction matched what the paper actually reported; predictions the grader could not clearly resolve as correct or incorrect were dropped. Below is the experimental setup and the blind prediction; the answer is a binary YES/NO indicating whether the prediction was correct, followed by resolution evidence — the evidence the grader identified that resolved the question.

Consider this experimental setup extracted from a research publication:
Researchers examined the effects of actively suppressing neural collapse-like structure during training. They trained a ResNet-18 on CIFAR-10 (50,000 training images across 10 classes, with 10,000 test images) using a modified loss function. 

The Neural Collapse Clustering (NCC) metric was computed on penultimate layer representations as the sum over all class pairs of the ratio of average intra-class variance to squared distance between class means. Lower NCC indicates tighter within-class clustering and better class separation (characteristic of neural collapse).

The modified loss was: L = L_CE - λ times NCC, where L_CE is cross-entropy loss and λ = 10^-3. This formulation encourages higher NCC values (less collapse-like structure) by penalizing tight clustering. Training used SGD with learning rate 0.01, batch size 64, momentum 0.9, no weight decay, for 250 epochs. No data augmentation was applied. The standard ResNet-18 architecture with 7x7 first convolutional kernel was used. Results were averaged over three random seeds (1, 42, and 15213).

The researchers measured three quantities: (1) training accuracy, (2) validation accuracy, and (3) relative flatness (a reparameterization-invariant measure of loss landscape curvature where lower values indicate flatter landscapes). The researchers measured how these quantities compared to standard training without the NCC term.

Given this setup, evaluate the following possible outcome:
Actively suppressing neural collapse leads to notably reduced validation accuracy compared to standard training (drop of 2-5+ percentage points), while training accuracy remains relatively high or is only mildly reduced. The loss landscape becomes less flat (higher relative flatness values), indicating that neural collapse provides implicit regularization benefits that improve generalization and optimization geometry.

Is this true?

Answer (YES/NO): NO